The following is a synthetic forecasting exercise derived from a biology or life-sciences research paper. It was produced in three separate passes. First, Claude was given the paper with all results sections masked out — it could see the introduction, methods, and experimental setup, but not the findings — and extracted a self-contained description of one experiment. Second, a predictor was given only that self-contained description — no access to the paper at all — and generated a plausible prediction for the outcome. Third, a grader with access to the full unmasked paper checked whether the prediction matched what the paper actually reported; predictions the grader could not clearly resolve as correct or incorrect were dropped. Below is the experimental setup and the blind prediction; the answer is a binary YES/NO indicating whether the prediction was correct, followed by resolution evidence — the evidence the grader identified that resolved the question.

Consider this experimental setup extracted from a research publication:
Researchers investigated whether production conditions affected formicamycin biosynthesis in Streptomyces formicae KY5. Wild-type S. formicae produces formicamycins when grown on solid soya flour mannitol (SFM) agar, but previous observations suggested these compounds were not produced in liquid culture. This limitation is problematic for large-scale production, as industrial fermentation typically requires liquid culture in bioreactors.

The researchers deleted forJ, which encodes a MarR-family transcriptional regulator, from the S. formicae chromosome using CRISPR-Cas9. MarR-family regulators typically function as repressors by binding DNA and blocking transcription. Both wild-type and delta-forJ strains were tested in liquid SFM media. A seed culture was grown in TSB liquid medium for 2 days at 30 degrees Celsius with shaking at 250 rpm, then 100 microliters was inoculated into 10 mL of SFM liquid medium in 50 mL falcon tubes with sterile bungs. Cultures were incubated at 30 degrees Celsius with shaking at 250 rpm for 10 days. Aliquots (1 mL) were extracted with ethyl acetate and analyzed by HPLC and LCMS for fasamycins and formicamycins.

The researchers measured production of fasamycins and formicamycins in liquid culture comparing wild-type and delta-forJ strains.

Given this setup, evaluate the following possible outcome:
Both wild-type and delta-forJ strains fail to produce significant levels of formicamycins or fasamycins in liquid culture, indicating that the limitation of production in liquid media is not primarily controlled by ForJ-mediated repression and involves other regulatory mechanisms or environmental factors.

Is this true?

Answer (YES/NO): NO